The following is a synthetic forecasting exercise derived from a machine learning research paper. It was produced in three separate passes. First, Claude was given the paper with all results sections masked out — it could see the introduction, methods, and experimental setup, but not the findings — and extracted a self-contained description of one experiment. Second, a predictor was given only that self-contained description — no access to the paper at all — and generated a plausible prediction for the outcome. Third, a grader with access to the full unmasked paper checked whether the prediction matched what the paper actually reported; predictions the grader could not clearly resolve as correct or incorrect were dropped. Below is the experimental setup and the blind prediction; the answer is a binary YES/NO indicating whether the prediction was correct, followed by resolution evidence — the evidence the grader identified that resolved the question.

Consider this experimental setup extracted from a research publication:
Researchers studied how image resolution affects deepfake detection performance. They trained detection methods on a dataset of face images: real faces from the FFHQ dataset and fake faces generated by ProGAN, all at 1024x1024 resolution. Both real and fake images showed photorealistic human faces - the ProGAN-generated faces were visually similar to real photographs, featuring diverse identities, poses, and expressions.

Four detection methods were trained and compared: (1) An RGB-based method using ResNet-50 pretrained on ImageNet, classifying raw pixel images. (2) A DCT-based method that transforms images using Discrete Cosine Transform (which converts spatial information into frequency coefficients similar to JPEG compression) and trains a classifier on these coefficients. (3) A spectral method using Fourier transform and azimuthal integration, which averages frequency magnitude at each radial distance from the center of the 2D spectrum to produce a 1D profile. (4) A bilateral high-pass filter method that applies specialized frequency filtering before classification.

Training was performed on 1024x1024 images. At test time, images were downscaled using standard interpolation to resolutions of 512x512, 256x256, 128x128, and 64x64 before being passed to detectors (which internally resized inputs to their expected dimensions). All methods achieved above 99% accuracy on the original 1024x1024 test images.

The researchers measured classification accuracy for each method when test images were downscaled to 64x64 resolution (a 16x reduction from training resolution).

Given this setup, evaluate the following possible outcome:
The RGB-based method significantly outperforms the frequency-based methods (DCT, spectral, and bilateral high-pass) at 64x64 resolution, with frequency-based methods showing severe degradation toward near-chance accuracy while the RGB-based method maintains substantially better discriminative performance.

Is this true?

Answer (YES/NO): NO